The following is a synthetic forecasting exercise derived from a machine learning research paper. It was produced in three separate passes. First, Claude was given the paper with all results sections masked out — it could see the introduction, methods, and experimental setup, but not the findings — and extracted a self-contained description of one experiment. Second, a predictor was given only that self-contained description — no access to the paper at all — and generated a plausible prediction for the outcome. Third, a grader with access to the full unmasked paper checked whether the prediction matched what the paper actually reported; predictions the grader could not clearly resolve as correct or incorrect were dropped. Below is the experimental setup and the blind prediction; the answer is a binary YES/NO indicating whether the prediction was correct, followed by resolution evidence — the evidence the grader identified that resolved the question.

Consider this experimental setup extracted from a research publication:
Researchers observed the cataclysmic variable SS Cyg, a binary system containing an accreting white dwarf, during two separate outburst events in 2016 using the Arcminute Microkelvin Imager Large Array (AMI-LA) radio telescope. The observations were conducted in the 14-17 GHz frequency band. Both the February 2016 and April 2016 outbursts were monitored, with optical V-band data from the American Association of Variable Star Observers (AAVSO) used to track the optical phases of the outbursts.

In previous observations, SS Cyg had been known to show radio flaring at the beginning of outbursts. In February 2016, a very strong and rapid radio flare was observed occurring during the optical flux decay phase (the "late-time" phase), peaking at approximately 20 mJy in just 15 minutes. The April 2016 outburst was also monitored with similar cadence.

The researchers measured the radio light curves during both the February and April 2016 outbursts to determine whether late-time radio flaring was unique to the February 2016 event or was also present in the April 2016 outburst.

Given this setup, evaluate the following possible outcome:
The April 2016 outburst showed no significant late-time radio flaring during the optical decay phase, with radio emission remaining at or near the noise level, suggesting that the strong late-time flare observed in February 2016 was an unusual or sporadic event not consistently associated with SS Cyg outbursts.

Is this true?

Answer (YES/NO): NO